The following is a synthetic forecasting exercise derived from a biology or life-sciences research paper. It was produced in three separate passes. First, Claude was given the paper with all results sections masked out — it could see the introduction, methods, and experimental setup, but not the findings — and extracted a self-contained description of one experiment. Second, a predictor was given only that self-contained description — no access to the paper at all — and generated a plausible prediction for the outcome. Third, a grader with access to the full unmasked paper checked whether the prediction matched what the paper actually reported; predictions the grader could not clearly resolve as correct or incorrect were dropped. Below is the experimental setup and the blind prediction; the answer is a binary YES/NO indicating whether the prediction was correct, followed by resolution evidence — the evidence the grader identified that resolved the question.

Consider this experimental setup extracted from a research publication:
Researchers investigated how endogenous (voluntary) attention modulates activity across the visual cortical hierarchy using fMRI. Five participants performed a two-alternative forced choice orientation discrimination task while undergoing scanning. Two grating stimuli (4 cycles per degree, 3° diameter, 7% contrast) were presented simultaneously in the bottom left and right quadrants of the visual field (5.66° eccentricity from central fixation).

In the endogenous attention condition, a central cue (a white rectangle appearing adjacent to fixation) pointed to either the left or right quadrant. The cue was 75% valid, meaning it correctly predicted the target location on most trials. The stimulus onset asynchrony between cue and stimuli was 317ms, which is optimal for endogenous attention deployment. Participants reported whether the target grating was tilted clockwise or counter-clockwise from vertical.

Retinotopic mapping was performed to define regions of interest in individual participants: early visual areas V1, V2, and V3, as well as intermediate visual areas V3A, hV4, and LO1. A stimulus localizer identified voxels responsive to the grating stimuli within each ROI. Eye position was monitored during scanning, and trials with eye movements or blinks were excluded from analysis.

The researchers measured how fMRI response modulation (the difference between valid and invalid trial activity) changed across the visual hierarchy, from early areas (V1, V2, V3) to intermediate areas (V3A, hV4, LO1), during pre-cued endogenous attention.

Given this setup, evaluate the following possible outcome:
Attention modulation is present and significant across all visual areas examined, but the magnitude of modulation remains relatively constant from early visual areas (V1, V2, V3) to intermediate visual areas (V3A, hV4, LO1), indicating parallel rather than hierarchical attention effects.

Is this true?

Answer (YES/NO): NO